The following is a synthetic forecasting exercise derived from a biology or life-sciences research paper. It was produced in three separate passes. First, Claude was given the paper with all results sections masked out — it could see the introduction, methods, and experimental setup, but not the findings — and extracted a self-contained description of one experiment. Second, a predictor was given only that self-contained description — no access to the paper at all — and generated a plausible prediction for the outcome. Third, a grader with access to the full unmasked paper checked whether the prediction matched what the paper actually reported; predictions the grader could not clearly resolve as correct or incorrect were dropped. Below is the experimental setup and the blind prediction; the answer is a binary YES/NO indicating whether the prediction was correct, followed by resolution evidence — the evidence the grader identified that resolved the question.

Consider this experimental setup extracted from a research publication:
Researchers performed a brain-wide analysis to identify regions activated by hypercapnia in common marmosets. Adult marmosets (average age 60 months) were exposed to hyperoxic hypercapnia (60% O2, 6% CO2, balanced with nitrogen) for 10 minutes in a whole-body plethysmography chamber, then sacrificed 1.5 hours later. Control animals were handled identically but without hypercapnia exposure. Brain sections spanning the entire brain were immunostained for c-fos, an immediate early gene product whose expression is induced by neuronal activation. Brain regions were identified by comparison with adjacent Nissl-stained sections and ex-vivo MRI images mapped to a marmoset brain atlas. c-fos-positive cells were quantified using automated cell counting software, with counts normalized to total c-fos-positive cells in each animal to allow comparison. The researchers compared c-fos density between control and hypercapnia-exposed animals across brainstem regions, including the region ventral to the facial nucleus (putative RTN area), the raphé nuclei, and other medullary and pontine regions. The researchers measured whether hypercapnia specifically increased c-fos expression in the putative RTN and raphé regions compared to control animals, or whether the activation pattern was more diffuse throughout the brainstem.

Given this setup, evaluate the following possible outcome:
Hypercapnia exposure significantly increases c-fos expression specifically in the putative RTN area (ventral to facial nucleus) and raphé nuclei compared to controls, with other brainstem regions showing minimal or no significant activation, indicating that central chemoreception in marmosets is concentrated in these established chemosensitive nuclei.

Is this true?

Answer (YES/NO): YES